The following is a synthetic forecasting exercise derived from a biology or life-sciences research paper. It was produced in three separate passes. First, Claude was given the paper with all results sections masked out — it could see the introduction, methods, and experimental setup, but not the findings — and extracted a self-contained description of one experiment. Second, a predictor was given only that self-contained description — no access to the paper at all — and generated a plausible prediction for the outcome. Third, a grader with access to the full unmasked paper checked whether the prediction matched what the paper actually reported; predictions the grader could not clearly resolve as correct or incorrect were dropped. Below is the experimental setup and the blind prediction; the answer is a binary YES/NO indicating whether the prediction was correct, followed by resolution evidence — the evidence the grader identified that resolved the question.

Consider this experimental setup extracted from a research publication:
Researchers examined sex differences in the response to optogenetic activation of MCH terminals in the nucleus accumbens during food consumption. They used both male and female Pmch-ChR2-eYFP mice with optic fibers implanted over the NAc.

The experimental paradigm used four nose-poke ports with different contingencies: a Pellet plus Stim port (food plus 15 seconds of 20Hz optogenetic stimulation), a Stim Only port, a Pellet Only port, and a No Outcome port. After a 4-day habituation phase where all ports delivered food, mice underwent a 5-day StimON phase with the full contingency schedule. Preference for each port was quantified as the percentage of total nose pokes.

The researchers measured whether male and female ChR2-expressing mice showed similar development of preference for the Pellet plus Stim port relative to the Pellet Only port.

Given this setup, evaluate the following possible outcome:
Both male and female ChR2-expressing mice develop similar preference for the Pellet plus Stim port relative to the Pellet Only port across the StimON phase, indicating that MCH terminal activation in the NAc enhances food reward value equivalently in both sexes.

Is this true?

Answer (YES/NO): NO